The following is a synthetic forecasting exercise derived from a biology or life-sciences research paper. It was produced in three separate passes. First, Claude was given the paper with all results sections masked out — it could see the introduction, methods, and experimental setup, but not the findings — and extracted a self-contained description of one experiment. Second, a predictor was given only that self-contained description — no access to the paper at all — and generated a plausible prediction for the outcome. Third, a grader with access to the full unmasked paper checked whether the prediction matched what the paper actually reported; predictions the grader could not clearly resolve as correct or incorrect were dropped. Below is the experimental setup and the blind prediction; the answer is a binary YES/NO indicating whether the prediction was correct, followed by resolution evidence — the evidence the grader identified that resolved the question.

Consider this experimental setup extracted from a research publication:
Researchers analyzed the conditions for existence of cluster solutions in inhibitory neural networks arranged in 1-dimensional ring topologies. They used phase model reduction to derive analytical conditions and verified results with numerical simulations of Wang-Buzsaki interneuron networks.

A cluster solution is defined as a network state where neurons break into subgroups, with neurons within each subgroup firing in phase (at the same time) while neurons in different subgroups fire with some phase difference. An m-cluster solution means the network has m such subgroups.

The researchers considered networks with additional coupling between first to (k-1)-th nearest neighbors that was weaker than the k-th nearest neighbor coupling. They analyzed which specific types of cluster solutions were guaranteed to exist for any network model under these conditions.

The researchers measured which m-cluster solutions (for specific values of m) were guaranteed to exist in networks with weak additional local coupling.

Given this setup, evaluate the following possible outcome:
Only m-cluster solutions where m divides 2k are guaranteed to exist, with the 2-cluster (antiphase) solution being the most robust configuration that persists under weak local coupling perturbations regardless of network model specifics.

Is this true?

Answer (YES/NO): NO